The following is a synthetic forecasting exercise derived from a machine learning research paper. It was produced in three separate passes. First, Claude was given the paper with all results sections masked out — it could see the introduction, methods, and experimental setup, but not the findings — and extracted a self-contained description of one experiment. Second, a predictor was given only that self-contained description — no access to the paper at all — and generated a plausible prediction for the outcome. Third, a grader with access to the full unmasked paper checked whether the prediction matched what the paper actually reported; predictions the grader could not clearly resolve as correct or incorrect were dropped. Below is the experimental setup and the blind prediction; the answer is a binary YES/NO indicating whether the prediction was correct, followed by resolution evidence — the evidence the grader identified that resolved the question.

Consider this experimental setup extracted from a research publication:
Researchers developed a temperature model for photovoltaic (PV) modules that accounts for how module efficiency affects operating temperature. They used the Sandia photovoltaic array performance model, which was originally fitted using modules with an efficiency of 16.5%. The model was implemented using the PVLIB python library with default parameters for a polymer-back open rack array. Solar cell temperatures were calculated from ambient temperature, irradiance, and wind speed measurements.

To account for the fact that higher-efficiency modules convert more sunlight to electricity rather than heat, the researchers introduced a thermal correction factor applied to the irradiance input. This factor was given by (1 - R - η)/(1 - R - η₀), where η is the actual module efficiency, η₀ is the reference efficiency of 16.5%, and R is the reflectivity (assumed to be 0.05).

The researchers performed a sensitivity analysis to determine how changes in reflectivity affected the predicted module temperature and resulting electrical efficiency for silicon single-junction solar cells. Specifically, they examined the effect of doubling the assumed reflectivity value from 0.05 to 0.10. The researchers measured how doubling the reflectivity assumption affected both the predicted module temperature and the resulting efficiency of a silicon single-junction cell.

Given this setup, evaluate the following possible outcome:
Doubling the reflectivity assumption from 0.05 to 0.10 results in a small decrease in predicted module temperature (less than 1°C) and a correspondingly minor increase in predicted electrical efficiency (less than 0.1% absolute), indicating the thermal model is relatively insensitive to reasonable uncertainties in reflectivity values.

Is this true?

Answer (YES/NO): YES